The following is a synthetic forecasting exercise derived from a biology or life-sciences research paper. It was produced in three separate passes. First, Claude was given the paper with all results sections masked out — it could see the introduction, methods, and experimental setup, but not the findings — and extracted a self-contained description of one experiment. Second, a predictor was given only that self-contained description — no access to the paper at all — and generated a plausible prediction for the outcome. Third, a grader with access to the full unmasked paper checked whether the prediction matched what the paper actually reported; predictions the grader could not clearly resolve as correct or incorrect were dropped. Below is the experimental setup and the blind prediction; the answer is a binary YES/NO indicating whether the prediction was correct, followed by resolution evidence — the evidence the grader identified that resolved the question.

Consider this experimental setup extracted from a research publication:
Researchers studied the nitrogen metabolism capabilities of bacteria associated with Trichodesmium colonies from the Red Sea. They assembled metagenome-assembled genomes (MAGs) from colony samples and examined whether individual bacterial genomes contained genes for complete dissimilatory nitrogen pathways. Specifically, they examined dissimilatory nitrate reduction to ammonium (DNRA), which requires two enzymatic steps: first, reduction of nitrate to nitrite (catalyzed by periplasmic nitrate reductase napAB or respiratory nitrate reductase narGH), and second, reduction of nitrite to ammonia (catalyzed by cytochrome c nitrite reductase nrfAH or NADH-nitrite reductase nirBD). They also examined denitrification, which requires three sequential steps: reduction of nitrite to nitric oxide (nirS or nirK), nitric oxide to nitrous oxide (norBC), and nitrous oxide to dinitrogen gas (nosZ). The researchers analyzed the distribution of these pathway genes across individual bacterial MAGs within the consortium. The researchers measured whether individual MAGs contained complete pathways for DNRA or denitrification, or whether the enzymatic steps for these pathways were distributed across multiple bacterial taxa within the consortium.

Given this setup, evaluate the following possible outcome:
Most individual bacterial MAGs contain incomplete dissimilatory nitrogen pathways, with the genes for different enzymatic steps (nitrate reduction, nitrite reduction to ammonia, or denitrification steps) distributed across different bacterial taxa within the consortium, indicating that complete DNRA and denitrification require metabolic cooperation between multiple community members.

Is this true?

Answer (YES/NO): YES